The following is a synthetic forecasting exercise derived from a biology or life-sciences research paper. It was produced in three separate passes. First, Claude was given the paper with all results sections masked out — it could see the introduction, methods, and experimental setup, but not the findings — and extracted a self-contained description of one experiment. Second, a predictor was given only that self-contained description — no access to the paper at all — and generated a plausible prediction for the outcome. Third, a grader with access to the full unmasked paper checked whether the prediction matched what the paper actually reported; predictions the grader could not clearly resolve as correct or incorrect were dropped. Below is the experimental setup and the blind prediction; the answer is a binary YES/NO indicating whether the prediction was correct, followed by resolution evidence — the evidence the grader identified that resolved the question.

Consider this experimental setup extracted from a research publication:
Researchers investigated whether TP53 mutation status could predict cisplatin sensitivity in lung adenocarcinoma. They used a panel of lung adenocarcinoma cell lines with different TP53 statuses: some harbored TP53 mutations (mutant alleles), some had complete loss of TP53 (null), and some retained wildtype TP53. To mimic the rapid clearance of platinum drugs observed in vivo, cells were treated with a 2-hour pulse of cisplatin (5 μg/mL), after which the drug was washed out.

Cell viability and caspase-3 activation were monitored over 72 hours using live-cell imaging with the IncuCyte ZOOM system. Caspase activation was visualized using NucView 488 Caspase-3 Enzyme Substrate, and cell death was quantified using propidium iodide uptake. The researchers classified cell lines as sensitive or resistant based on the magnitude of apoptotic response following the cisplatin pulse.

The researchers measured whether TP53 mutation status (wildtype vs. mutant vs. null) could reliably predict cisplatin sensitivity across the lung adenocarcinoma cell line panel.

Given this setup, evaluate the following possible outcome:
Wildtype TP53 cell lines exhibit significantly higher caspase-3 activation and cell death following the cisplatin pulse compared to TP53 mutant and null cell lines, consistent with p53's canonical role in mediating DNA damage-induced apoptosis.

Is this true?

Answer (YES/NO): NO